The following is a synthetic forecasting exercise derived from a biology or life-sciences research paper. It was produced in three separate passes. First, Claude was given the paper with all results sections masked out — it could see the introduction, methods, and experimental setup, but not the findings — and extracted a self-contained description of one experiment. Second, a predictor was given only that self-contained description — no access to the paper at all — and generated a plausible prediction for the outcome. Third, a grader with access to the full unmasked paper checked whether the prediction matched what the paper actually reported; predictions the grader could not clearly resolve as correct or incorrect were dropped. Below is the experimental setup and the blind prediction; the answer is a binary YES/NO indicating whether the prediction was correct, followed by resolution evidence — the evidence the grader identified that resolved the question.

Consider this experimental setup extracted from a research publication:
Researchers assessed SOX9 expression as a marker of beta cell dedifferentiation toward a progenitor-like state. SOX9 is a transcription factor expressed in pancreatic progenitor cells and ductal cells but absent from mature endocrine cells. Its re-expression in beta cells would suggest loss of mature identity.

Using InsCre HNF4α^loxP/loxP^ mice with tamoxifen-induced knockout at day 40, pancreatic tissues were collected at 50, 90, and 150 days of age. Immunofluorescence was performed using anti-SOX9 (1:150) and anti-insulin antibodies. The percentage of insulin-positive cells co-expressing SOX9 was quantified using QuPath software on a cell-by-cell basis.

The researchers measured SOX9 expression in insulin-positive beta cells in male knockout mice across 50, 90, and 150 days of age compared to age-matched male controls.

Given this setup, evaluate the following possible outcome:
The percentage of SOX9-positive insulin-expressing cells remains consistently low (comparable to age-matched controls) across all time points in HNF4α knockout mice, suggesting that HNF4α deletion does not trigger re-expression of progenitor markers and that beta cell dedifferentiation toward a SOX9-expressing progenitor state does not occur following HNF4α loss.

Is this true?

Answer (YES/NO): YES